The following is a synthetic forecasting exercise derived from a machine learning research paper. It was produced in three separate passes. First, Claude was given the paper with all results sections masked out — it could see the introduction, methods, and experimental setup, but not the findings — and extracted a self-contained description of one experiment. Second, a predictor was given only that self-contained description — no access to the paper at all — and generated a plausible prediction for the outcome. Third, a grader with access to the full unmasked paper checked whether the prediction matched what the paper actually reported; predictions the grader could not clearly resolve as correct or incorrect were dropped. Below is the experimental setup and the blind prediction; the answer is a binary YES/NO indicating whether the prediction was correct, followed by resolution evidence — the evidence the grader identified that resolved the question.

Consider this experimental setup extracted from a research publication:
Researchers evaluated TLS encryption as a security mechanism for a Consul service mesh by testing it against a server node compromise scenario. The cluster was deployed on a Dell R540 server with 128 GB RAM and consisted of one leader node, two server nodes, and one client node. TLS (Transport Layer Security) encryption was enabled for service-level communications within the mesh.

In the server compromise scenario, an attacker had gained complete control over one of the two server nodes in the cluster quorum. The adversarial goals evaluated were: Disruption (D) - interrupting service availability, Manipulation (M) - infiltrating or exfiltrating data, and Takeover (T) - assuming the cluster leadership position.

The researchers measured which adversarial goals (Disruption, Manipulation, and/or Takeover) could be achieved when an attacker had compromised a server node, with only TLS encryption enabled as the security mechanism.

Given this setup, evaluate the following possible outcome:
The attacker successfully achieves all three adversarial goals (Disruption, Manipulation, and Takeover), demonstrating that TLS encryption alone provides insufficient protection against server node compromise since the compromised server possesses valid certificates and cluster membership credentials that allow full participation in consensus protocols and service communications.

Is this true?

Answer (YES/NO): NO